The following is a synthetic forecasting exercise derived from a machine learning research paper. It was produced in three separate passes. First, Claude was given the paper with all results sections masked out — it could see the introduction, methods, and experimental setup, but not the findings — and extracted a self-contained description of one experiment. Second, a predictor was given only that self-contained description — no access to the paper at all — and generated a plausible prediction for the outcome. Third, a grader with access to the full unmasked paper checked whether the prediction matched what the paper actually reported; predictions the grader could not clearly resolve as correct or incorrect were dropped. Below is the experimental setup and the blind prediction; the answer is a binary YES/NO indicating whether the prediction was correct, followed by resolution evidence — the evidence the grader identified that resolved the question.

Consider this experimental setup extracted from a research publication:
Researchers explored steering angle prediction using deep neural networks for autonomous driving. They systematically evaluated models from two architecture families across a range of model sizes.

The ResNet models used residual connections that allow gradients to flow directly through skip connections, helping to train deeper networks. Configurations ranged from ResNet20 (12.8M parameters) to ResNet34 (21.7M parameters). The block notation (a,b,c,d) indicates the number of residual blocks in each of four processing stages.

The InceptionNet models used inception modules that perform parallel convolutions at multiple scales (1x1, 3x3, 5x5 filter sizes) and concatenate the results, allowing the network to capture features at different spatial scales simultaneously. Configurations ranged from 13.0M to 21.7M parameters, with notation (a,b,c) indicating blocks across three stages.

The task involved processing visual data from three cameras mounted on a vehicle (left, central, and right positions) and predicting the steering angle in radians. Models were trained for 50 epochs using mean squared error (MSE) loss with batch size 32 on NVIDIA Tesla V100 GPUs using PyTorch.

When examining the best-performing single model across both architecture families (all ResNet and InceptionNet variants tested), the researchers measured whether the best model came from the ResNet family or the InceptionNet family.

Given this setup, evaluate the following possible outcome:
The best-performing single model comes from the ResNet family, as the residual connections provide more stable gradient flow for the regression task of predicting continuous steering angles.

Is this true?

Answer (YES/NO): YES